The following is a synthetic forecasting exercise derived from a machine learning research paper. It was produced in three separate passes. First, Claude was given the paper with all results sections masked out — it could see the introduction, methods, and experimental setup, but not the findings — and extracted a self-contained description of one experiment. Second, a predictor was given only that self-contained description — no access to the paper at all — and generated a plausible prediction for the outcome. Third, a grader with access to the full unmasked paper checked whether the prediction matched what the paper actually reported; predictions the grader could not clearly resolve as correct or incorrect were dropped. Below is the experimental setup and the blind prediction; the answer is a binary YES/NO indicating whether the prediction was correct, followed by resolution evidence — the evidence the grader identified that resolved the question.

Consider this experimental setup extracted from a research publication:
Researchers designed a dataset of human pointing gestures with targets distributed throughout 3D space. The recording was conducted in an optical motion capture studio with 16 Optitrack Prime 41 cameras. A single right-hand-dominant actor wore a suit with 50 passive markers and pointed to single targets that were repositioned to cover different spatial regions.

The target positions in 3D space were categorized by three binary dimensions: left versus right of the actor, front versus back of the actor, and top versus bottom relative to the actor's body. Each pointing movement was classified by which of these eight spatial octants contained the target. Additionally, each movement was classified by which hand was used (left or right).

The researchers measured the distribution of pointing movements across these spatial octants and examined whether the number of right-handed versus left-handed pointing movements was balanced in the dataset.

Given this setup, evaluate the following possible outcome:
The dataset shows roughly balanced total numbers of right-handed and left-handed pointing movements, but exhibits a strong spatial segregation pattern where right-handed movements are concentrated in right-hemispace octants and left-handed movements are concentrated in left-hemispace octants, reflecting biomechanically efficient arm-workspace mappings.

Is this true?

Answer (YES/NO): NO